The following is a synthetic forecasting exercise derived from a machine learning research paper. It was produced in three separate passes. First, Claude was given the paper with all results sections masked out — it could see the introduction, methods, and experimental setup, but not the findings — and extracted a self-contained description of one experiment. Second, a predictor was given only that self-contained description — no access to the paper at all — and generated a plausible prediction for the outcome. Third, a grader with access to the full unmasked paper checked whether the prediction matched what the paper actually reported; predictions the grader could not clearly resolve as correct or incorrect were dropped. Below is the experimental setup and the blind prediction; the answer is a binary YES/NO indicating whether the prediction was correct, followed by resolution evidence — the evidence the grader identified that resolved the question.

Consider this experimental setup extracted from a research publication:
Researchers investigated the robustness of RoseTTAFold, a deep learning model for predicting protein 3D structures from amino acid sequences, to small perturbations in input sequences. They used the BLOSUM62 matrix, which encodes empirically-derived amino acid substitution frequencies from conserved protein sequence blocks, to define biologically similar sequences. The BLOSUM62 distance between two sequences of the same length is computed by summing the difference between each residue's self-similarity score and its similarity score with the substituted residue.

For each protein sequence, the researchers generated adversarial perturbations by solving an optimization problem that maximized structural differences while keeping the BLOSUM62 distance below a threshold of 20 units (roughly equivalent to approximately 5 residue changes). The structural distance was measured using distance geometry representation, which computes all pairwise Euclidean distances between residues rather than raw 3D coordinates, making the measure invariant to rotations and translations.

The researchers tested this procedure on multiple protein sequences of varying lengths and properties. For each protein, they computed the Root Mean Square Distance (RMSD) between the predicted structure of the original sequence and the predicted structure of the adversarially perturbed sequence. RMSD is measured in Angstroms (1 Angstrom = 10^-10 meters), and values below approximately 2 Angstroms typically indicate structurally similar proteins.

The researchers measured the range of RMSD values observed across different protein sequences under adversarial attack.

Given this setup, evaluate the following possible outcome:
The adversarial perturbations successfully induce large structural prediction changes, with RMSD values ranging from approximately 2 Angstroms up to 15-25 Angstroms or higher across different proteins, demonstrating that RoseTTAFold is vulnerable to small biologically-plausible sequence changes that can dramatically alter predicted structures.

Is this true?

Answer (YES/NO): NO